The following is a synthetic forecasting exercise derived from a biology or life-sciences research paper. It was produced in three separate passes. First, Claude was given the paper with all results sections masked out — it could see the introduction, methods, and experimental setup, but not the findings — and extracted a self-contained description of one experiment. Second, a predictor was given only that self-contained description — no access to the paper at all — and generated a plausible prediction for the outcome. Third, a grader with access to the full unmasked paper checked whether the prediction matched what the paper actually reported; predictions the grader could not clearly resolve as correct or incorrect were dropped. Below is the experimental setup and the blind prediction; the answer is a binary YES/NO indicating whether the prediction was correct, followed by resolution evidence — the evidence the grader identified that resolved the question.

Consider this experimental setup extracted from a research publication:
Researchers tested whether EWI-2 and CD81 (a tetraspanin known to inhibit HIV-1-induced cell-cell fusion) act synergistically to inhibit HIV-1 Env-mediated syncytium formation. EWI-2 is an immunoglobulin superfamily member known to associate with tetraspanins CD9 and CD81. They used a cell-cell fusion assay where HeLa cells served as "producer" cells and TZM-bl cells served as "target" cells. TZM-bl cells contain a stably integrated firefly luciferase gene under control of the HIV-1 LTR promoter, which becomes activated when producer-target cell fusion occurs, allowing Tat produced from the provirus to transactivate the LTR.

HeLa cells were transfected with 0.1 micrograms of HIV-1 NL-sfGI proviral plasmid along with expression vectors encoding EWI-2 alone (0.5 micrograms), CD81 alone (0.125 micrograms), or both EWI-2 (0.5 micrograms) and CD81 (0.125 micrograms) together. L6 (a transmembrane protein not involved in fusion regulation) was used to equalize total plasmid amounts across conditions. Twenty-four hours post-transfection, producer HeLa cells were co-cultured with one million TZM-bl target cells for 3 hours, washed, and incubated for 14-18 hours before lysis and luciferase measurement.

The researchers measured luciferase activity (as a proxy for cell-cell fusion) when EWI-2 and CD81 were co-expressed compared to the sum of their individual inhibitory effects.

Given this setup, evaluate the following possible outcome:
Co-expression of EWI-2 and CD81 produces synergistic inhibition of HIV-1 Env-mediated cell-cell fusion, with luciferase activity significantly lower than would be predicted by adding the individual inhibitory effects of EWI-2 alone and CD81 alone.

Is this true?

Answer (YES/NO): NO